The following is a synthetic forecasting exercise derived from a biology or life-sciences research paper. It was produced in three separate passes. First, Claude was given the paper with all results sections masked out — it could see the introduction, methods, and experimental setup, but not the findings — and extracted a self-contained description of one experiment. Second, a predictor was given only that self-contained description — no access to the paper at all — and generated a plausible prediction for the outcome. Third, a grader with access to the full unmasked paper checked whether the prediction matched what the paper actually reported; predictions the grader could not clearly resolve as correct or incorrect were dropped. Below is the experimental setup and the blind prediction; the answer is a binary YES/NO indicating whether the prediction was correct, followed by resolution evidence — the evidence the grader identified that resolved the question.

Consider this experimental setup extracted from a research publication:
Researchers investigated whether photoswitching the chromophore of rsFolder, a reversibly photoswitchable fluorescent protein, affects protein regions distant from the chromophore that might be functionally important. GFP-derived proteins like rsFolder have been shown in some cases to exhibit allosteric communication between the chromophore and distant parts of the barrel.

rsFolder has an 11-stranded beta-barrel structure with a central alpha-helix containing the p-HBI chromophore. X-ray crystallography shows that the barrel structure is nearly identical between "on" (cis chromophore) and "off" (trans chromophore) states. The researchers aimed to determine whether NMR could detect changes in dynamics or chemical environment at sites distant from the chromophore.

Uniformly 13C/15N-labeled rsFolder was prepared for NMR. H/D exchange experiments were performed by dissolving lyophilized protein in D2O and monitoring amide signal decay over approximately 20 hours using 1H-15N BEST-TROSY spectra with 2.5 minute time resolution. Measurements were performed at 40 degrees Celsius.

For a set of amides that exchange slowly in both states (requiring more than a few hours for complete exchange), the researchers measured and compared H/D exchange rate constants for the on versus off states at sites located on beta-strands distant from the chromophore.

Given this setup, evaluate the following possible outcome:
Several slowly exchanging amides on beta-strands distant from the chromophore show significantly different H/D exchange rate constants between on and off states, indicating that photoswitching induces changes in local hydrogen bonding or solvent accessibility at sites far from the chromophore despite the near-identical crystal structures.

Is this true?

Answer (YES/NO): YES